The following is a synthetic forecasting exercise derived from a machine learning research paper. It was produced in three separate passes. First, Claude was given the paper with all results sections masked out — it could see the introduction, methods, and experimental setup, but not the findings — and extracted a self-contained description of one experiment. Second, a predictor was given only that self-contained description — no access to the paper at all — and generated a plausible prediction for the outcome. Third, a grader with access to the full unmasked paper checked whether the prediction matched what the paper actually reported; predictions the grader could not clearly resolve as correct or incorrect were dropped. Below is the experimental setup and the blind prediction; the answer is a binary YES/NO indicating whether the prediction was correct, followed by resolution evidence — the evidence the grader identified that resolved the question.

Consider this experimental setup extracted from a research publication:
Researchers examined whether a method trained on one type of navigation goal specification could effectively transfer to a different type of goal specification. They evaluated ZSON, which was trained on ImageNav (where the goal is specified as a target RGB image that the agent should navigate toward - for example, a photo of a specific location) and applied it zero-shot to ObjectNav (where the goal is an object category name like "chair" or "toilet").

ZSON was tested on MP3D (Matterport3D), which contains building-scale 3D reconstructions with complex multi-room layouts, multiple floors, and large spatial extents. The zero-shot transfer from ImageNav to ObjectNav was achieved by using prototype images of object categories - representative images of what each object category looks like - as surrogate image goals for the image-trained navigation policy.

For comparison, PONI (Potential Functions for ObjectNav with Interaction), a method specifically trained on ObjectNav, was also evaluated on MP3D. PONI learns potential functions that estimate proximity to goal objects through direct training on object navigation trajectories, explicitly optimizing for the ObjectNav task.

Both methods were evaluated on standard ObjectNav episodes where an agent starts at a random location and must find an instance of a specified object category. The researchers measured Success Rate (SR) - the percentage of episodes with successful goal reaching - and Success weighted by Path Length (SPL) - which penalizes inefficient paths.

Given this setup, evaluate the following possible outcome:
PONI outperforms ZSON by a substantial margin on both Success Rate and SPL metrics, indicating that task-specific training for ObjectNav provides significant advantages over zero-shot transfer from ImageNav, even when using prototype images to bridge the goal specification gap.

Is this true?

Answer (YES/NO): YES